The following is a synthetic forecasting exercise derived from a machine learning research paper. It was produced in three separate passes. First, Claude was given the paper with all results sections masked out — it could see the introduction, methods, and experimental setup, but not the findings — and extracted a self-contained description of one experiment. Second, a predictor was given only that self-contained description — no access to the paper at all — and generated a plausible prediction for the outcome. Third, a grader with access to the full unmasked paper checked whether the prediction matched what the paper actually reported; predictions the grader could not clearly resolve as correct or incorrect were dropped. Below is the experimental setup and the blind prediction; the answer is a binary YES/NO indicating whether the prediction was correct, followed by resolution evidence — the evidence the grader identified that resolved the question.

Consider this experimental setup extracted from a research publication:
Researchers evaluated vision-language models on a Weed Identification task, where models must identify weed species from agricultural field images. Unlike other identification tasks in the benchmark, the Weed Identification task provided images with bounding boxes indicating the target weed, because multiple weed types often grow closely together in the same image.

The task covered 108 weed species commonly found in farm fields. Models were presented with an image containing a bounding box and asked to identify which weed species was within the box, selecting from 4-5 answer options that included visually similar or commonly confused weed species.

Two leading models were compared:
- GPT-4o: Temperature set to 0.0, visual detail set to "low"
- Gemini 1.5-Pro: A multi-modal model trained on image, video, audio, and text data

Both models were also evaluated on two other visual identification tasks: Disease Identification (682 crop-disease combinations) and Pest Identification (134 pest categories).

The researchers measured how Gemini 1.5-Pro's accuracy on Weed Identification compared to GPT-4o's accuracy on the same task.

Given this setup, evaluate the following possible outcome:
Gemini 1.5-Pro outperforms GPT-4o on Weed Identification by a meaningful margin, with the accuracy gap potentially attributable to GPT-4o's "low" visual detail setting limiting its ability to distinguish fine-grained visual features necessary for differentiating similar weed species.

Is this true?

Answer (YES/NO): YES